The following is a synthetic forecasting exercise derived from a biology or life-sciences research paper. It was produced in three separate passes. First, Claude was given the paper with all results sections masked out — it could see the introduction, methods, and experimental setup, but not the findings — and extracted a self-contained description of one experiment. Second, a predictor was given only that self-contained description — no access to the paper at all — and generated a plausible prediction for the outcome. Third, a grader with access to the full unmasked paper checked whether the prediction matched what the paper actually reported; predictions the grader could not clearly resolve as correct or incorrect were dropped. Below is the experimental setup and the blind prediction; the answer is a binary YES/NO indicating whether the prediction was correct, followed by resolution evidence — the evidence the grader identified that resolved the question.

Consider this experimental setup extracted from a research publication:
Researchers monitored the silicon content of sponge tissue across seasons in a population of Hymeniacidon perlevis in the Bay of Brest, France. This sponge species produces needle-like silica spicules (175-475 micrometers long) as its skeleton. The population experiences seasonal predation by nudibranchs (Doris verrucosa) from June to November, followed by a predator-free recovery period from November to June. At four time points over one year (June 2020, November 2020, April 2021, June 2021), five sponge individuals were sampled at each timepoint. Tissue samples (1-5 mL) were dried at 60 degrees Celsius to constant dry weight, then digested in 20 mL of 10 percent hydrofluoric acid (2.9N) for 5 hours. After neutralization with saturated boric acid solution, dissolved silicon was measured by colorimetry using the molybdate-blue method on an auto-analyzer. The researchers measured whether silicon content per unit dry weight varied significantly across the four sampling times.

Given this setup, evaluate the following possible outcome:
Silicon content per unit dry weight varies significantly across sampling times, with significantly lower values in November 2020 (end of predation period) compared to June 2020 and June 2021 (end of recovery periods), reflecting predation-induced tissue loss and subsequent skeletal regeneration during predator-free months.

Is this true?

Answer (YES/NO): NO